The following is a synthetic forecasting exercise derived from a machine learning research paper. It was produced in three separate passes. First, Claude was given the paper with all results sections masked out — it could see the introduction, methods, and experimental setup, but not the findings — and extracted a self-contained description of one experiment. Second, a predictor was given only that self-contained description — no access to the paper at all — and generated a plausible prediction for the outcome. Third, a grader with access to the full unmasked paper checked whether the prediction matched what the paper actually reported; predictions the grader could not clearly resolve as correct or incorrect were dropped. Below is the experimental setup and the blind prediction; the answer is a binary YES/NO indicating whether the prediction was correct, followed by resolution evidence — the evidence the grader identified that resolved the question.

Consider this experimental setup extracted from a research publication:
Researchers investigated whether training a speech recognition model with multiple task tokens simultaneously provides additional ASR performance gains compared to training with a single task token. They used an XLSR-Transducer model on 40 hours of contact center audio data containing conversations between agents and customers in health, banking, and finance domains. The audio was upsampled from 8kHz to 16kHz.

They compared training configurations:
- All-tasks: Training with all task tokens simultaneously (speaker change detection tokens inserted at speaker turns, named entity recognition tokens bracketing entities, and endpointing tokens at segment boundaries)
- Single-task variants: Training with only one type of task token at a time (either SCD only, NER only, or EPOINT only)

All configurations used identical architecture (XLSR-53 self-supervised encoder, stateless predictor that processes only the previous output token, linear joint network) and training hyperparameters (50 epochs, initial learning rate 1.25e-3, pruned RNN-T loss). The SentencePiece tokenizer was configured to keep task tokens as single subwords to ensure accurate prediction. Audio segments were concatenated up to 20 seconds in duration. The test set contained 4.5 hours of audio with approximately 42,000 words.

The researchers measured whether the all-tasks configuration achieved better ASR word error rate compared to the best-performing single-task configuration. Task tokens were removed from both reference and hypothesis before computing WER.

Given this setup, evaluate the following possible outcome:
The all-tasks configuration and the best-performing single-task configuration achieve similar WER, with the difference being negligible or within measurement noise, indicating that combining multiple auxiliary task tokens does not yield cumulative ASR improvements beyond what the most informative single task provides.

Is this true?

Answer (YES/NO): YES